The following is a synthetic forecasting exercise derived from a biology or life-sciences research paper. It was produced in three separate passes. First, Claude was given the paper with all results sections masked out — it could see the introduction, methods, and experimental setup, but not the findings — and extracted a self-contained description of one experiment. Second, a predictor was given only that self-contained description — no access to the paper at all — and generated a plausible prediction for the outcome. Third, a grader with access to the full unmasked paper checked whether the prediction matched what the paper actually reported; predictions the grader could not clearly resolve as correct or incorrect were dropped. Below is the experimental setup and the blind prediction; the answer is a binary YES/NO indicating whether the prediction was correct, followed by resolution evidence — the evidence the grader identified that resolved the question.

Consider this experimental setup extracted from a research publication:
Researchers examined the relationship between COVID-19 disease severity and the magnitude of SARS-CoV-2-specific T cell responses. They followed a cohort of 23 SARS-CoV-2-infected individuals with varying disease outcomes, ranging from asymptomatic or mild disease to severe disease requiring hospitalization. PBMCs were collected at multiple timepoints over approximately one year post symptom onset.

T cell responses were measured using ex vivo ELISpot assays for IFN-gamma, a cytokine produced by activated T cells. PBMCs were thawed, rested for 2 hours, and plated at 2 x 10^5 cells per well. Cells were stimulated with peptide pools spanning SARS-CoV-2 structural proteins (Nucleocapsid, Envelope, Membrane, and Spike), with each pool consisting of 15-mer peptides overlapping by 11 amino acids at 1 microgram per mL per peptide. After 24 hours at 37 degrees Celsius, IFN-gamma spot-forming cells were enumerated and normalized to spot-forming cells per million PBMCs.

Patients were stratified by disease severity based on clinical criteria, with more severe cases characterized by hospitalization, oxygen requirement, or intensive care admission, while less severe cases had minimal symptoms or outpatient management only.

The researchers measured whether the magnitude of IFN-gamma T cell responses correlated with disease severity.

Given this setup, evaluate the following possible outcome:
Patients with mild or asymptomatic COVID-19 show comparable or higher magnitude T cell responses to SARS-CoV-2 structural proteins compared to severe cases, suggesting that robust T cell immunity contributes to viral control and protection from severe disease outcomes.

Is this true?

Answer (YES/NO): NO